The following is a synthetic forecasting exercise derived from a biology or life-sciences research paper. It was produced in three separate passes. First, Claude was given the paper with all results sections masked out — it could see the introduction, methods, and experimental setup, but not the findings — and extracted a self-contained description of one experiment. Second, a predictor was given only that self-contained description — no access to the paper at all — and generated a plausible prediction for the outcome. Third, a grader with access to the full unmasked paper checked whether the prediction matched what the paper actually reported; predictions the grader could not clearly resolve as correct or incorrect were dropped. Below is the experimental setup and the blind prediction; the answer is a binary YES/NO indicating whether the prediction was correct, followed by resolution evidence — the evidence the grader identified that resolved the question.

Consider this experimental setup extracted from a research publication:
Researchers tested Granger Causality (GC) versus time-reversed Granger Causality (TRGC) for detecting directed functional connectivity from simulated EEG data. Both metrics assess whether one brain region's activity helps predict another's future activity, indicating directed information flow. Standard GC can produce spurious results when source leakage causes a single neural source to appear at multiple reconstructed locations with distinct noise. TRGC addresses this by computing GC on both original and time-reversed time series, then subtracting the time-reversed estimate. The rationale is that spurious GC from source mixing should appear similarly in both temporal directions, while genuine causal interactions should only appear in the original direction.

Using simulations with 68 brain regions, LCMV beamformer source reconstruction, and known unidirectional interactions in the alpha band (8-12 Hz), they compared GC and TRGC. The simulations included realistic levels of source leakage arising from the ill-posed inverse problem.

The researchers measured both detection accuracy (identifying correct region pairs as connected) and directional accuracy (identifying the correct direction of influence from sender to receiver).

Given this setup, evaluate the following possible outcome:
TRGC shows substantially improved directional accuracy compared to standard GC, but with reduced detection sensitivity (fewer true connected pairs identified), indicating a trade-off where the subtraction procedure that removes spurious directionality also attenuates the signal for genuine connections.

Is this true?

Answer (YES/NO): NO